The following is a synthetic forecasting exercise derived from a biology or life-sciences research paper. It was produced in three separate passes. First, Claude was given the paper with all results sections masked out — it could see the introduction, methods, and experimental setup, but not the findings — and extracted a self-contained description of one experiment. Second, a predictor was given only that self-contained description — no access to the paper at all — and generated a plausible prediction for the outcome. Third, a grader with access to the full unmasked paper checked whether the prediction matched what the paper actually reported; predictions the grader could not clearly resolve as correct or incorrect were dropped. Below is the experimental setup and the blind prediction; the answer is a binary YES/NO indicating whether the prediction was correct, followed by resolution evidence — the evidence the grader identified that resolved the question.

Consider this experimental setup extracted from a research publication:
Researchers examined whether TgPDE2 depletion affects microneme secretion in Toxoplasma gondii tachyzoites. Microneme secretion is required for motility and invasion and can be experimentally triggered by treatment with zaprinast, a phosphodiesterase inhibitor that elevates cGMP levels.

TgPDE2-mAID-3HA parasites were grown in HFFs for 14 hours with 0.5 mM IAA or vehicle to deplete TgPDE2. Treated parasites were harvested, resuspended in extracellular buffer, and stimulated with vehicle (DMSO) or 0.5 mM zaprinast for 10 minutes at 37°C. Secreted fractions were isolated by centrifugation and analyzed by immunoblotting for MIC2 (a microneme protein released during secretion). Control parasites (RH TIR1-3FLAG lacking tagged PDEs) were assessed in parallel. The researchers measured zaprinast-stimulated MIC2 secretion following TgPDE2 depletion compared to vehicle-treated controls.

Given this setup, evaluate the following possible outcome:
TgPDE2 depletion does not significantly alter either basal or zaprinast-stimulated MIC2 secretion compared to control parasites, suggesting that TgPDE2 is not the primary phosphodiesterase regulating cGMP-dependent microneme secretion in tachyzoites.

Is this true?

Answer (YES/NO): NO